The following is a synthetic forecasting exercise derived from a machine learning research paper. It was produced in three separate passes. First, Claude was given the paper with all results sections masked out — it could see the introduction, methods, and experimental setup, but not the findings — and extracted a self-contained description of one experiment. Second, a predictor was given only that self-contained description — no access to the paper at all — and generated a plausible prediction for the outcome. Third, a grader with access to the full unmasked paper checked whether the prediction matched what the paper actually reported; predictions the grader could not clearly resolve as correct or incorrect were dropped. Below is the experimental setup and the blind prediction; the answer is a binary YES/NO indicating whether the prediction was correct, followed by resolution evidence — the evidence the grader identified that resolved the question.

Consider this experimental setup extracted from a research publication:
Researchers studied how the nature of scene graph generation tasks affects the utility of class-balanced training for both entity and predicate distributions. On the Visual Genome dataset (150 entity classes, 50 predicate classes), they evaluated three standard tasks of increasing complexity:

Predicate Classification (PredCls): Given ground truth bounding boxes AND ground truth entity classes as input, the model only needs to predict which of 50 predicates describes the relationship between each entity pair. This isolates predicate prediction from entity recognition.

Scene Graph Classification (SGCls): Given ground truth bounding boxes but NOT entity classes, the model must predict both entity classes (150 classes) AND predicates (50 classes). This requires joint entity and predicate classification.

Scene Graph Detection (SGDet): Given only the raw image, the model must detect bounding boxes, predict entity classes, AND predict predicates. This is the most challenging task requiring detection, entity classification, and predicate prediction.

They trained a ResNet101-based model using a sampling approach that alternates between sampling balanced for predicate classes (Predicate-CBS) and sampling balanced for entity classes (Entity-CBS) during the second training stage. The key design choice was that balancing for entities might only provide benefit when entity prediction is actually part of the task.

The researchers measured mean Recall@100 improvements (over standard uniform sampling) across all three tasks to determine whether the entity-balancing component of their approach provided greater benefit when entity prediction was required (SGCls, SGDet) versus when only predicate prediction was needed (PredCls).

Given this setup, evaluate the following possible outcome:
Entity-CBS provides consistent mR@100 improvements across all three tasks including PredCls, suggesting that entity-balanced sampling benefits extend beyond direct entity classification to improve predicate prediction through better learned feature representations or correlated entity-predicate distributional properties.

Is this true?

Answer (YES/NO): NO